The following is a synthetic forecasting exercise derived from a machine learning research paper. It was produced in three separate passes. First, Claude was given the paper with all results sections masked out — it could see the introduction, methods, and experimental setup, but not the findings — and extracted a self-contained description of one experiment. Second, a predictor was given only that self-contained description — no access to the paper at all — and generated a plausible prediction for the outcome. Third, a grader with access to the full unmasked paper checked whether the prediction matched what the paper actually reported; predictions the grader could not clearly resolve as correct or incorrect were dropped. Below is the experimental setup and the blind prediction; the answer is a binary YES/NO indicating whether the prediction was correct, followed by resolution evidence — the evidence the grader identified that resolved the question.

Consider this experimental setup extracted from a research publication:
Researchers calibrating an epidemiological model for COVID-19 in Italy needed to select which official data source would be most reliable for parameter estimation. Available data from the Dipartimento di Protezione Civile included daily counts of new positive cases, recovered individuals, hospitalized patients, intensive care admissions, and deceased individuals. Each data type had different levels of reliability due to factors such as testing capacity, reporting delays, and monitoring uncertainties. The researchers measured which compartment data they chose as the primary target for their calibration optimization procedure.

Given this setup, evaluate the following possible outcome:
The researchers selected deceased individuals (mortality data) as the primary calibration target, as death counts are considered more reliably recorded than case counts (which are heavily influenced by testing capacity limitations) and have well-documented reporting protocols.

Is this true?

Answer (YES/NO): YES